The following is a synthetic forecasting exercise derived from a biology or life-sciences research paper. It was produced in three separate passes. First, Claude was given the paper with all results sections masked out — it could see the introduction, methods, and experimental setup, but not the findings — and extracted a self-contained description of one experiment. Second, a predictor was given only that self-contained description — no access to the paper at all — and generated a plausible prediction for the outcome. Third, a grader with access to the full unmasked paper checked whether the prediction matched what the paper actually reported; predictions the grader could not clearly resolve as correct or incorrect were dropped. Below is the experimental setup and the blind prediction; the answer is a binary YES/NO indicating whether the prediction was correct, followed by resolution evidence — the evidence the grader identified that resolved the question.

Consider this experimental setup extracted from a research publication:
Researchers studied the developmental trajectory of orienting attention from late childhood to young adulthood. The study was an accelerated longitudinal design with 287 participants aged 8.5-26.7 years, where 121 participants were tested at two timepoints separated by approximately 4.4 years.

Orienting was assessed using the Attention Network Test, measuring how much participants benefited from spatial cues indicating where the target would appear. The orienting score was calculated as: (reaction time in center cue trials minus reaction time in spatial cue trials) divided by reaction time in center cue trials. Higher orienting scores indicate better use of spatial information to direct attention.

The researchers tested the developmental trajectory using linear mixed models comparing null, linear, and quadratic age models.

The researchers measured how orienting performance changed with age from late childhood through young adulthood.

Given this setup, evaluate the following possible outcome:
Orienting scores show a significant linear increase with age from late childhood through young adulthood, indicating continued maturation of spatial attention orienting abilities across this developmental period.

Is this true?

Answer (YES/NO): YES